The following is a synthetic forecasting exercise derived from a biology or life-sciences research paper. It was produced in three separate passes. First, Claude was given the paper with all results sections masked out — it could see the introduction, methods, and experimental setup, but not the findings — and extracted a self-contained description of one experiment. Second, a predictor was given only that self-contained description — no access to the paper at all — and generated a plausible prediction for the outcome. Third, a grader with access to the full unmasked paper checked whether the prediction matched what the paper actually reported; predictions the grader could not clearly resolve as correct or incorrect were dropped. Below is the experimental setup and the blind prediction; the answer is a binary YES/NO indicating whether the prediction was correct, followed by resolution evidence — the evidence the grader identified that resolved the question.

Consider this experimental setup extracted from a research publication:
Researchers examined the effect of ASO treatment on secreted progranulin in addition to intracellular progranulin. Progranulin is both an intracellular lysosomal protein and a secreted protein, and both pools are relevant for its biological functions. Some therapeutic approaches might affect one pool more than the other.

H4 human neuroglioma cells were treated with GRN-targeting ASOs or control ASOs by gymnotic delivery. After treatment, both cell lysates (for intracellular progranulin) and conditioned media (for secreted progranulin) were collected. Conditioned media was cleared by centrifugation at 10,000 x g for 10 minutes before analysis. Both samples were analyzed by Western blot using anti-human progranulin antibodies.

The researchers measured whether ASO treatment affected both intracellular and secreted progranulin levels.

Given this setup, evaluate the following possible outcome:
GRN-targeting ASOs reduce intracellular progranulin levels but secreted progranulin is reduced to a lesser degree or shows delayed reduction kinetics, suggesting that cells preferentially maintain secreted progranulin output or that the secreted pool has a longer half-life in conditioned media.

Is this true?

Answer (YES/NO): NO